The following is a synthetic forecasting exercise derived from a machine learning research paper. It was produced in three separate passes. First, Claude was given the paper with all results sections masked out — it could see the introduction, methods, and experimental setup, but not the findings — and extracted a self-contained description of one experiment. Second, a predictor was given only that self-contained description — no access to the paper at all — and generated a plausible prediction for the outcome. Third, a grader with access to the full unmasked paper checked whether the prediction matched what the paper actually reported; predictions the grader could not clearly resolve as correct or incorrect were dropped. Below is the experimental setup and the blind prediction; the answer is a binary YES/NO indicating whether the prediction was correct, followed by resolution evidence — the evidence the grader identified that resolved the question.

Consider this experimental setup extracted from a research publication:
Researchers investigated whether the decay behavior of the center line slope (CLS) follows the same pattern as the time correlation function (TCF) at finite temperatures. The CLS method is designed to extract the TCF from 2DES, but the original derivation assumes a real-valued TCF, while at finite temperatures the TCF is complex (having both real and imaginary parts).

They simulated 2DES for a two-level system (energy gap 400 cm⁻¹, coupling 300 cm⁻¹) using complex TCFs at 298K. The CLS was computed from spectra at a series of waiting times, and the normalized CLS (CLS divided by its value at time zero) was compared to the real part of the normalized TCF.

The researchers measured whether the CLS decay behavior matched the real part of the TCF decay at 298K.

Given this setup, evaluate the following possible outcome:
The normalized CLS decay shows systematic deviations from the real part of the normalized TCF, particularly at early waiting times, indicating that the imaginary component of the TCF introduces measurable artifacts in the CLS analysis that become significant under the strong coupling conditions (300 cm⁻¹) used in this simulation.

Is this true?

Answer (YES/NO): NO